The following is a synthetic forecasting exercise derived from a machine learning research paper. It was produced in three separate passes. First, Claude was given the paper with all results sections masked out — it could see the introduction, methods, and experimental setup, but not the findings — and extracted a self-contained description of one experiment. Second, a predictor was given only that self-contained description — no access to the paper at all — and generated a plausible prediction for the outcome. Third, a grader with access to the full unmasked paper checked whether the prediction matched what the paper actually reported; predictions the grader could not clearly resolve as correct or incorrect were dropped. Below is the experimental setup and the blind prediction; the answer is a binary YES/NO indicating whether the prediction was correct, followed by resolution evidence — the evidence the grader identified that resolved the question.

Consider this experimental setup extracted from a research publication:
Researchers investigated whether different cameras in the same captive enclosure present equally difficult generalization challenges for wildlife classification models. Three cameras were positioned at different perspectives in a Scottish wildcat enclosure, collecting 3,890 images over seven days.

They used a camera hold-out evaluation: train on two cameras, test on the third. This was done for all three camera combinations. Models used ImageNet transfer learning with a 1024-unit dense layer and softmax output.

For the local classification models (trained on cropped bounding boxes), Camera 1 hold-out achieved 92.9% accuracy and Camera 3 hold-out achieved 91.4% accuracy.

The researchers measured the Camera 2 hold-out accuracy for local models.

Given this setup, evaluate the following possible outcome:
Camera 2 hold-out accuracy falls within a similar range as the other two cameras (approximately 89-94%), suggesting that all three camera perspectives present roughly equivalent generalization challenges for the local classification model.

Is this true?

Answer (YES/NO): NO